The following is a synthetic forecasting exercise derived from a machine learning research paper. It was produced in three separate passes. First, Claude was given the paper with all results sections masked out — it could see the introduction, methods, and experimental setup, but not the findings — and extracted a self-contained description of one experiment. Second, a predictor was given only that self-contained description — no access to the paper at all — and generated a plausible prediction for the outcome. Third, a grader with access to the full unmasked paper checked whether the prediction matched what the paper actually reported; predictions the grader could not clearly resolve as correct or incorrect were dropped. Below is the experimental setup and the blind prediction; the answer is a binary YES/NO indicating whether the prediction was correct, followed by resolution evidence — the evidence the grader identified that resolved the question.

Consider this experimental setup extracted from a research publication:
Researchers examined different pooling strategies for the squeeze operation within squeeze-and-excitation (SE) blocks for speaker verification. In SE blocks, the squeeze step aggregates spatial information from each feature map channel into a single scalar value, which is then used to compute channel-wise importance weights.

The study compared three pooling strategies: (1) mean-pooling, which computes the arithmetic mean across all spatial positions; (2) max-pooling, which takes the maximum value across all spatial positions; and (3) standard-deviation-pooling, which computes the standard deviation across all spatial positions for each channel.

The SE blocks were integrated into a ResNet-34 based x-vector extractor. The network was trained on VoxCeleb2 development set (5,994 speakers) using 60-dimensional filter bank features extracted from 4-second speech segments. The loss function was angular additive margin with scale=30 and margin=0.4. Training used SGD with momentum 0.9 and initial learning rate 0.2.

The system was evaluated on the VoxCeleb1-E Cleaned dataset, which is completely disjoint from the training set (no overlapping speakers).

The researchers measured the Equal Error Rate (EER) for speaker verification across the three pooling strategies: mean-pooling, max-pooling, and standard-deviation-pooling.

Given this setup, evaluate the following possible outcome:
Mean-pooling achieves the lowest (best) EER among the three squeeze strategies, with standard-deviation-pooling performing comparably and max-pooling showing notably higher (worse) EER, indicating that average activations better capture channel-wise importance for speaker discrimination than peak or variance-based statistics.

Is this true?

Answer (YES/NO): YES